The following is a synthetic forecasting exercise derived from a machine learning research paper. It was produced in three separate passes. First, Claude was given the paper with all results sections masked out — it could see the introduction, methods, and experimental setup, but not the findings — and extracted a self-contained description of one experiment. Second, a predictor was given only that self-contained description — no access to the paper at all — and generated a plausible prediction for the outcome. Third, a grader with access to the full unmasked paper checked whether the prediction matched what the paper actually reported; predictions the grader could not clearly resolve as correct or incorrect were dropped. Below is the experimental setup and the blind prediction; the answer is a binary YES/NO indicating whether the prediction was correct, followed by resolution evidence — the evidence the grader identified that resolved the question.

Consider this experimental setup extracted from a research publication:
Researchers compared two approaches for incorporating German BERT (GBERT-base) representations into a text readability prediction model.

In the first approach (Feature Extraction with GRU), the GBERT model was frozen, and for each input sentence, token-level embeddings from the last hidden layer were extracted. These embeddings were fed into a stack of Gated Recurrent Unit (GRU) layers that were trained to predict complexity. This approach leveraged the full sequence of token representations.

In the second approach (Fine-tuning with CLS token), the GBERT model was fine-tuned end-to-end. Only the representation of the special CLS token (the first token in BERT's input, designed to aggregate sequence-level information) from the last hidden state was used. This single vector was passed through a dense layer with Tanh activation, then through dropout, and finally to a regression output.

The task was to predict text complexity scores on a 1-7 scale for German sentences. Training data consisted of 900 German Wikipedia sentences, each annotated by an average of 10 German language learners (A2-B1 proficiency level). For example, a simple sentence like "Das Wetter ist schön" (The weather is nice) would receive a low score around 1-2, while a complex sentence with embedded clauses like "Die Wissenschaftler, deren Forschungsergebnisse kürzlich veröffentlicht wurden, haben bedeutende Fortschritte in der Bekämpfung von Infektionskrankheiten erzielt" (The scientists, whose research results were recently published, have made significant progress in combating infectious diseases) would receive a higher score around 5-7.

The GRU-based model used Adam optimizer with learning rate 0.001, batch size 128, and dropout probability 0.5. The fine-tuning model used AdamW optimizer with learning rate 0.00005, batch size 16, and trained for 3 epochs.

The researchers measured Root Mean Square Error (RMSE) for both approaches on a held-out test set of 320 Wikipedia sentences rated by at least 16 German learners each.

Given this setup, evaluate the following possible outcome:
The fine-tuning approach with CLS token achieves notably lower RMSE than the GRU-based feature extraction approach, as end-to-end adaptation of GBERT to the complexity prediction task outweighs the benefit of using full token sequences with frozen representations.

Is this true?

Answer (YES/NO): YES